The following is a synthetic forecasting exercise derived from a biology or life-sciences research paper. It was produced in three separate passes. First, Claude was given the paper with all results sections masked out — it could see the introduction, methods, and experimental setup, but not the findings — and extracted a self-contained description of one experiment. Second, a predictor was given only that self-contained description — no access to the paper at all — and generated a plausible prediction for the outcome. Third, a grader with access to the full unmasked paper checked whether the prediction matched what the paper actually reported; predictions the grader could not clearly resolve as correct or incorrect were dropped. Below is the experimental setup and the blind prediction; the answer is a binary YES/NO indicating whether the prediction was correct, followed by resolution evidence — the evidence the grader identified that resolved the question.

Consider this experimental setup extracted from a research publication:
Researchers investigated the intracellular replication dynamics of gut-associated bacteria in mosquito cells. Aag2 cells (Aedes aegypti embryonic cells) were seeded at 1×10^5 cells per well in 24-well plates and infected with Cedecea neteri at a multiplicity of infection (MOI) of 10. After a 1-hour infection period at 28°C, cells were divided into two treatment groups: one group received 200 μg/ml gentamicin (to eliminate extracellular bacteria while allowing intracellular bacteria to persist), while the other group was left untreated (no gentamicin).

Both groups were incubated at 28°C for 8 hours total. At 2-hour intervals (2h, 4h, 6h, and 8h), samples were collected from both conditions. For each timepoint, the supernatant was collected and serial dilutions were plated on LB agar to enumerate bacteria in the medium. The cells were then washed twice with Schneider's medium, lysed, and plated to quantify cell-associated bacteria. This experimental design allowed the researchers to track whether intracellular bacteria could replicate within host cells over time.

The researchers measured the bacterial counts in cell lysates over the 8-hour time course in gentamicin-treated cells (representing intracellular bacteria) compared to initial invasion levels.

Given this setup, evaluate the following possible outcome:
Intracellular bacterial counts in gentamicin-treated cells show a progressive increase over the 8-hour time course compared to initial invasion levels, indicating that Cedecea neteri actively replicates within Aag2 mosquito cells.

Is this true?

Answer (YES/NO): NO